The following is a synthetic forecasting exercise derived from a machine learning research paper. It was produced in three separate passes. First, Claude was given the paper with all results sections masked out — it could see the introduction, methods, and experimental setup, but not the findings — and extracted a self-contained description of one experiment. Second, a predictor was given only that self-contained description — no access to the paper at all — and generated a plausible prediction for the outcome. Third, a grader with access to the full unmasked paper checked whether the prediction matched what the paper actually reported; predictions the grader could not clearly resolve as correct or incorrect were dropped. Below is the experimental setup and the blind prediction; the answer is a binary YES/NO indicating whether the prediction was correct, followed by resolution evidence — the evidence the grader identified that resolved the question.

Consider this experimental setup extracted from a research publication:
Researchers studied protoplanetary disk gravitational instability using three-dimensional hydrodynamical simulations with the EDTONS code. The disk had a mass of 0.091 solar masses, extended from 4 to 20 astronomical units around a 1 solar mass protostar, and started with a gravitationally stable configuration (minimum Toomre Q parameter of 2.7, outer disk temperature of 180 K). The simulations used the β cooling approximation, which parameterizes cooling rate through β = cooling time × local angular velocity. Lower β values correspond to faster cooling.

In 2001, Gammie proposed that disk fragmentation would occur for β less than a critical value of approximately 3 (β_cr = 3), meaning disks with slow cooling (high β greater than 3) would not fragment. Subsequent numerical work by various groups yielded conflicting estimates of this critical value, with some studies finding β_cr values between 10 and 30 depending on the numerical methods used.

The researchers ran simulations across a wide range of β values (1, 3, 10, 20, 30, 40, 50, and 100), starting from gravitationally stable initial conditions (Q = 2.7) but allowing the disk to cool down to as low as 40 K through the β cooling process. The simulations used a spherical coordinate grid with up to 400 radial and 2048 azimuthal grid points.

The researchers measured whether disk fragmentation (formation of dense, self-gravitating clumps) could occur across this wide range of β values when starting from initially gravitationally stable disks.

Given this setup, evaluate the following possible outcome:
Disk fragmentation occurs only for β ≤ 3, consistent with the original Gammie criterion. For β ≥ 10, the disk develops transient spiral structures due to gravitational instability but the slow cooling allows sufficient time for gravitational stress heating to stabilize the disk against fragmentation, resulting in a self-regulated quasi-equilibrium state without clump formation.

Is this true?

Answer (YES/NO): NO